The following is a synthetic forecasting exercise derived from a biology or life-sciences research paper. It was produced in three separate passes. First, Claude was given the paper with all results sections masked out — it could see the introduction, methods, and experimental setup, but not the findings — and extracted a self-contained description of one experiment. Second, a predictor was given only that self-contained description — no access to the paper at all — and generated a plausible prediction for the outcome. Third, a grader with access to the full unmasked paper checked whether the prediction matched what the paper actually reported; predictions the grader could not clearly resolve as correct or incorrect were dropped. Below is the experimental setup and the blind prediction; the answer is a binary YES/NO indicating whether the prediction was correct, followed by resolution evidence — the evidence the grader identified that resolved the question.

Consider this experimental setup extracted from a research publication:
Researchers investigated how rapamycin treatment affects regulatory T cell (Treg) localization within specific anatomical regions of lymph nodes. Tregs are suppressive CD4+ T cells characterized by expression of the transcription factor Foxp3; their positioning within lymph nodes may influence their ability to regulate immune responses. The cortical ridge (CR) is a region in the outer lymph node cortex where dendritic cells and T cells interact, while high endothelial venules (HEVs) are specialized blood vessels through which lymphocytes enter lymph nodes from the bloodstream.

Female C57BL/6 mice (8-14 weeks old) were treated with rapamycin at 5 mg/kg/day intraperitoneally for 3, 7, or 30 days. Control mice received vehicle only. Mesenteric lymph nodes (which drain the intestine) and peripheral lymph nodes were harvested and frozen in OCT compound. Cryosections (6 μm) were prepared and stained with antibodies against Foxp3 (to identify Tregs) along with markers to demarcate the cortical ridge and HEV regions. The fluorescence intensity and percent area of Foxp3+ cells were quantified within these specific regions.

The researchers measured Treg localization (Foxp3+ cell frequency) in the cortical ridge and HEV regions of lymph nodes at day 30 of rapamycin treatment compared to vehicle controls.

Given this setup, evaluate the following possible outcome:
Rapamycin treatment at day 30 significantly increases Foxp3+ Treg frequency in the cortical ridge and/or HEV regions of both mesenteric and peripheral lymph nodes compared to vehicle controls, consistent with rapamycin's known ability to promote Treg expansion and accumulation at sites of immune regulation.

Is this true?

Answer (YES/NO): NO